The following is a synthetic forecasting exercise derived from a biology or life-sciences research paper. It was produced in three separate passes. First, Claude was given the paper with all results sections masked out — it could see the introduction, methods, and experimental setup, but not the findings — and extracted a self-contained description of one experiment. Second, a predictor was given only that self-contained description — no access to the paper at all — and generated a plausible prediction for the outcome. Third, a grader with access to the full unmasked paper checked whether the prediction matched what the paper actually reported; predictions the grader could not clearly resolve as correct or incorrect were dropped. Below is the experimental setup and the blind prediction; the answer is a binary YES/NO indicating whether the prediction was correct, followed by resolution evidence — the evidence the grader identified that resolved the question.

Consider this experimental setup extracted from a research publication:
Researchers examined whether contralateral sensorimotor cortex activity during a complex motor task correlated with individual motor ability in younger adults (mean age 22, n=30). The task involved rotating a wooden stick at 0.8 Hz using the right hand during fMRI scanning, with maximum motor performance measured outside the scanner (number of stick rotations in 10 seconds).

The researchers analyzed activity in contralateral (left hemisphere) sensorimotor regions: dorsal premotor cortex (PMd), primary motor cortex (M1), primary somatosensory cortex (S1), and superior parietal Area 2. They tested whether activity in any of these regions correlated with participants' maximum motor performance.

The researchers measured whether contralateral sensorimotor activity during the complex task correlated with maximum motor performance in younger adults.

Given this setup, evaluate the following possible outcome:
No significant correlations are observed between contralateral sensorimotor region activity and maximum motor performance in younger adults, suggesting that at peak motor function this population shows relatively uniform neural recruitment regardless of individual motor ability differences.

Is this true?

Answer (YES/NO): NO